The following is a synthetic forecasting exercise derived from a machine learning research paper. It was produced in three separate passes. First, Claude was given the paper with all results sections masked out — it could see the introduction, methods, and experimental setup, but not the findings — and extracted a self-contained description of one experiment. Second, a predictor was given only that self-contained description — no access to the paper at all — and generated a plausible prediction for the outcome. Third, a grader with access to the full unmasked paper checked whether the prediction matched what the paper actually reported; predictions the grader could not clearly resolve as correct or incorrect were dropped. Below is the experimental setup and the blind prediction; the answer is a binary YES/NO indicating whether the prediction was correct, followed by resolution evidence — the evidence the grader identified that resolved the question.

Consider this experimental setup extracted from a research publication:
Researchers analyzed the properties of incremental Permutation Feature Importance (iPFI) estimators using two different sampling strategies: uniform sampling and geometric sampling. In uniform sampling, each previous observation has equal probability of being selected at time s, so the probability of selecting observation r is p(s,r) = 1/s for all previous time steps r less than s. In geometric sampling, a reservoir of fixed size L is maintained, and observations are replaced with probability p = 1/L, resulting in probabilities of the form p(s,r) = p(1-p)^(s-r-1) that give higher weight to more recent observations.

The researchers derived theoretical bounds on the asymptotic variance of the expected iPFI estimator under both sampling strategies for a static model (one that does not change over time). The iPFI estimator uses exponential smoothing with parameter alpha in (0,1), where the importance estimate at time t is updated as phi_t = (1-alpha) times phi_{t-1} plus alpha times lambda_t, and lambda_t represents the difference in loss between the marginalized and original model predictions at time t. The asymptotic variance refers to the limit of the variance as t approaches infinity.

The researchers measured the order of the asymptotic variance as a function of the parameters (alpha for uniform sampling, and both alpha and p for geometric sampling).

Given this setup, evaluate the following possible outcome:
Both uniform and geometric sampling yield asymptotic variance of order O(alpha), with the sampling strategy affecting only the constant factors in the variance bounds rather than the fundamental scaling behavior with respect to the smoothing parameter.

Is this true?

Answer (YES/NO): NO